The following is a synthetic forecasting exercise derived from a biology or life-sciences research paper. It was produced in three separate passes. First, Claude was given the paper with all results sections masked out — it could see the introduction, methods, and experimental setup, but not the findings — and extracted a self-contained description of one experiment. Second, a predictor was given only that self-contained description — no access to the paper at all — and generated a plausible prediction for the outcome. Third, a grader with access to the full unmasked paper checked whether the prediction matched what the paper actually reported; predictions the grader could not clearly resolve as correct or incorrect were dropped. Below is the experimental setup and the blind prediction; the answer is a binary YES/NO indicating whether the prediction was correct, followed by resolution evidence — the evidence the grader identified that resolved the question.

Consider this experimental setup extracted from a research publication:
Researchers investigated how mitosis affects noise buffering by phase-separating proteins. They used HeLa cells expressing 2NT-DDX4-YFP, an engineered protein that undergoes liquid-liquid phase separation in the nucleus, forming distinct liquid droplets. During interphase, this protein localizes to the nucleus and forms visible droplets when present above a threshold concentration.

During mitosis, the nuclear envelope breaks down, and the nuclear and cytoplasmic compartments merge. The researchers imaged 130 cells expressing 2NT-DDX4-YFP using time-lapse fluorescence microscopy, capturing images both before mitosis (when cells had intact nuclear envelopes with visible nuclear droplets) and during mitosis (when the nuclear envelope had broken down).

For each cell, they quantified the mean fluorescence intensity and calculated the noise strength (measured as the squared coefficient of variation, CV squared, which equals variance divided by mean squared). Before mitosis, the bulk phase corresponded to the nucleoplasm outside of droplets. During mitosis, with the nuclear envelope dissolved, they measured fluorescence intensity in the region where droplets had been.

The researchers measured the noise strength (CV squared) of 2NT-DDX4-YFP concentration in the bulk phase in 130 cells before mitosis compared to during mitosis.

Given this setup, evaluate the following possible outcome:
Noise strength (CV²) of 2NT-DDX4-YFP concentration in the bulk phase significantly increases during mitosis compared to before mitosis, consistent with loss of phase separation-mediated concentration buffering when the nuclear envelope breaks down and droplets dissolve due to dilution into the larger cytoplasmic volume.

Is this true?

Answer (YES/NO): YES